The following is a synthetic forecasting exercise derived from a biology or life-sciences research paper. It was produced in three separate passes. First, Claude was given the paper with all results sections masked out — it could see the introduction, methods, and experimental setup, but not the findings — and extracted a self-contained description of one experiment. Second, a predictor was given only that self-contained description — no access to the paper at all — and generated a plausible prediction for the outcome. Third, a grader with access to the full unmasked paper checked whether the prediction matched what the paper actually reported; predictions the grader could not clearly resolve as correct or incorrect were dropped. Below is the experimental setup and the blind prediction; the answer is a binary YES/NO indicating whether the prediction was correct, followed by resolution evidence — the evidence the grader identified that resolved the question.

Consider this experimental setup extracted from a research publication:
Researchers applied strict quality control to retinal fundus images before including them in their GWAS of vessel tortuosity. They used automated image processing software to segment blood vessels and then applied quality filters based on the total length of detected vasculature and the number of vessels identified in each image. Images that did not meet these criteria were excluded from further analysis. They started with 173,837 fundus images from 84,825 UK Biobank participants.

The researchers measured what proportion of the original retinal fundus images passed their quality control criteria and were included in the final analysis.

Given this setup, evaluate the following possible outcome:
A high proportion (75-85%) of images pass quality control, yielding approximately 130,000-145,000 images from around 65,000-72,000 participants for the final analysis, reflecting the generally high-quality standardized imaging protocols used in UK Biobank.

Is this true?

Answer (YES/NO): NO